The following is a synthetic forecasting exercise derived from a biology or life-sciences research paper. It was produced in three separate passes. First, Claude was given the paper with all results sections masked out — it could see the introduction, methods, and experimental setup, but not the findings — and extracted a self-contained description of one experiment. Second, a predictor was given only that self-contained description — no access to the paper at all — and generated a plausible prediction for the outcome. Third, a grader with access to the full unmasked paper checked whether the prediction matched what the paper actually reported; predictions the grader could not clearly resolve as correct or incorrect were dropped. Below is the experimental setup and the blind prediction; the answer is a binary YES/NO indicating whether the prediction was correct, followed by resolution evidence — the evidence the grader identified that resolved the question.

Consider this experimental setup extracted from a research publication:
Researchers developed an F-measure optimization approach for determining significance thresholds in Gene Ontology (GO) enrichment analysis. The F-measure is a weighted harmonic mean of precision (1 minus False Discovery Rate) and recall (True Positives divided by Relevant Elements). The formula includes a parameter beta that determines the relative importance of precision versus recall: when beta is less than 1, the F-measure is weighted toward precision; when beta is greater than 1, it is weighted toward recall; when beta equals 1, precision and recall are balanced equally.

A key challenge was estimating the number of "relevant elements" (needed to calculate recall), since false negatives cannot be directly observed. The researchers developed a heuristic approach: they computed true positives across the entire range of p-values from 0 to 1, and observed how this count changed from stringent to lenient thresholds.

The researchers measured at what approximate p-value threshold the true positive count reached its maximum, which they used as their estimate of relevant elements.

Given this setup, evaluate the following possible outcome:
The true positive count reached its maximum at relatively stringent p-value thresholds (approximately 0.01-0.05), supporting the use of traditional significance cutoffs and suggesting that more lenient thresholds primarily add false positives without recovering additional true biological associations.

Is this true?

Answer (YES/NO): NO